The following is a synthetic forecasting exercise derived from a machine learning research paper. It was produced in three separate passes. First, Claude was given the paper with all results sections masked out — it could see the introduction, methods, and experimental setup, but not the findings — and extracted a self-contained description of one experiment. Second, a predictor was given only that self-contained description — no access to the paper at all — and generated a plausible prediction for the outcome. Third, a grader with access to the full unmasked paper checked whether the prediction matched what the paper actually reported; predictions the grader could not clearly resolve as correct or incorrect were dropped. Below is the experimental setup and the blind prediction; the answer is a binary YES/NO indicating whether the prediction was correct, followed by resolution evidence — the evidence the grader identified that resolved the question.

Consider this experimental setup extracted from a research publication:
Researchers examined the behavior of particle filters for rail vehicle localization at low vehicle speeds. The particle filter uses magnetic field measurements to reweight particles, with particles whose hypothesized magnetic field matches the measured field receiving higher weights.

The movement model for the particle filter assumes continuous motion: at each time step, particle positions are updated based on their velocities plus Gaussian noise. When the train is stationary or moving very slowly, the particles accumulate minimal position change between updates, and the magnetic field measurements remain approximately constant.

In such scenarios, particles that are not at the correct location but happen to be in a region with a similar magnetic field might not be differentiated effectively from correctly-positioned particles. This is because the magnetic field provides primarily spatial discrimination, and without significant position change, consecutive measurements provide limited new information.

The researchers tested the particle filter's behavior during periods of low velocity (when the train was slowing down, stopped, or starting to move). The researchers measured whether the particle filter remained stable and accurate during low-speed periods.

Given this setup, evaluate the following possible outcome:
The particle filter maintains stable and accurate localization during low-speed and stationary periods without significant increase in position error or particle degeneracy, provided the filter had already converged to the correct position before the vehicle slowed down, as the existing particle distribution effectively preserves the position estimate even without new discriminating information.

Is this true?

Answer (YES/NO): NO